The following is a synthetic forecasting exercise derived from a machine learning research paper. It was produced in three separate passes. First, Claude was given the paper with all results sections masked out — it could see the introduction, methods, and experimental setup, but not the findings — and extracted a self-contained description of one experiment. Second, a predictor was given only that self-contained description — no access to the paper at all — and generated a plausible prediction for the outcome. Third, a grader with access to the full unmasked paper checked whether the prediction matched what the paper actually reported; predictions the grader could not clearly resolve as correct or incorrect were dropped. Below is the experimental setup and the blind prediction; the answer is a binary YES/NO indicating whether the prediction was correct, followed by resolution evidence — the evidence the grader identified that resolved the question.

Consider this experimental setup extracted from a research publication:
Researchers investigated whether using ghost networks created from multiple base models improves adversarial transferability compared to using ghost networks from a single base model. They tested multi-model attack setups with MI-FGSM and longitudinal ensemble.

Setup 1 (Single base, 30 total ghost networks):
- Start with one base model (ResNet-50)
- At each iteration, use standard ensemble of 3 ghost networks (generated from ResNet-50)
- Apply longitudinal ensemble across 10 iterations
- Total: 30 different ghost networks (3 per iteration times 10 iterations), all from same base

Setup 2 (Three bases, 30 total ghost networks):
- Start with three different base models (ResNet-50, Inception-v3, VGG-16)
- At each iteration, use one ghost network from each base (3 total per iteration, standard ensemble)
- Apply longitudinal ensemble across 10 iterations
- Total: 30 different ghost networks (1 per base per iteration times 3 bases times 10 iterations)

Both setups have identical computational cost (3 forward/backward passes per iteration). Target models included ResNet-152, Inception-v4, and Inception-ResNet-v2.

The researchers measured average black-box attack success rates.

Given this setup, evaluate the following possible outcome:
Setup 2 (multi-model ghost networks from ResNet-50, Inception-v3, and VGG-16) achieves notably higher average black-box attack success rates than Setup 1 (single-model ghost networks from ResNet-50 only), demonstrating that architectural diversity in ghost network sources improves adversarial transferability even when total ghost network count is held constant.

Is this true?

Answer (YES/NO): NO